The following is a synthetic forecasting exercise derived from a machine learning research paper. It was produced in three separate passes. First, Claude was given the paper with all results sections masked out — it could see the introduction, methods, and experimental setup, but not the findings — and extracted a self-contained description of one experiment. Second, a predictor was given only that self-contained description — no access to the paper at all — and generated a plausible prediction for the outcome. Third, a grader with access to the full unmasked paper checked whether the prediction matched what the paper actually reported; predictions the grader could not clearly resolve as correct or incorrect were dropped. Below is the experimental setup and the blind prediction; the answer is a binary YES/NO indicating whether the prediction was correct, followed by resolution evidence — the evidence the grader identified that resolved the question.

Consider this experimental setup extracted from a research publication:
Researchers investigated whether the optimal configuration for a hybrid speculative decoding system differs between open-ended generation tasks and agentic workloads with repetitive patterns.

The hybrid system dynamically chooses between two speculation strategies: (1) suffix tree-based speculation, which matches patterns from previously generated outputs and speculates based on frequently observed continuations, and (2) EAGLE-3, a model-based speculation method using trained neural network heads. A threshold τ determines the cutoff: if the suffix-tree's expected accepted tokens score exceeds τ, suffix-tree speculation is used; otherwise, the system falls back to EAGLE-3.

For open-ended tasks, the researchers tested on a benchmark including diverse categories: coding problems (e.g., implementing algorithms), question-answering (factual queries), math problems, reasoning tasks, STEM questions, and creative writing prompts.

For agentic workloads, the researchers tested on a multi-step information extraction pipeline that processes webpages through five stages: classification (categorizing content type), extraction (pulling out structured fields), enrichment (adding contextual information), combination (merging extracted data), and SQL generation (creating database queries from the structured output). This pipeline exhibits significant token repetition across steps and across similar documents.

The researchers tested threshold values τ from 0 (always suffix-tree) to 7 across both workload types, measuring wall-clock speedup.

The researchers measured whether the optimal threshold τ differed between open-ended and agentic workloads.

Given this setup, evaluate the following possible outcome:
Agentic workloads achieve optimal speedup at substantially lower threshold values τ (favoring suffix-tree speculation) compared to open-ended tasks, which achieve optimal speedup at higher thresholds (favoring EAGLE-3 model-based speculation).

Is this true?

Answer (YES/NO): YES